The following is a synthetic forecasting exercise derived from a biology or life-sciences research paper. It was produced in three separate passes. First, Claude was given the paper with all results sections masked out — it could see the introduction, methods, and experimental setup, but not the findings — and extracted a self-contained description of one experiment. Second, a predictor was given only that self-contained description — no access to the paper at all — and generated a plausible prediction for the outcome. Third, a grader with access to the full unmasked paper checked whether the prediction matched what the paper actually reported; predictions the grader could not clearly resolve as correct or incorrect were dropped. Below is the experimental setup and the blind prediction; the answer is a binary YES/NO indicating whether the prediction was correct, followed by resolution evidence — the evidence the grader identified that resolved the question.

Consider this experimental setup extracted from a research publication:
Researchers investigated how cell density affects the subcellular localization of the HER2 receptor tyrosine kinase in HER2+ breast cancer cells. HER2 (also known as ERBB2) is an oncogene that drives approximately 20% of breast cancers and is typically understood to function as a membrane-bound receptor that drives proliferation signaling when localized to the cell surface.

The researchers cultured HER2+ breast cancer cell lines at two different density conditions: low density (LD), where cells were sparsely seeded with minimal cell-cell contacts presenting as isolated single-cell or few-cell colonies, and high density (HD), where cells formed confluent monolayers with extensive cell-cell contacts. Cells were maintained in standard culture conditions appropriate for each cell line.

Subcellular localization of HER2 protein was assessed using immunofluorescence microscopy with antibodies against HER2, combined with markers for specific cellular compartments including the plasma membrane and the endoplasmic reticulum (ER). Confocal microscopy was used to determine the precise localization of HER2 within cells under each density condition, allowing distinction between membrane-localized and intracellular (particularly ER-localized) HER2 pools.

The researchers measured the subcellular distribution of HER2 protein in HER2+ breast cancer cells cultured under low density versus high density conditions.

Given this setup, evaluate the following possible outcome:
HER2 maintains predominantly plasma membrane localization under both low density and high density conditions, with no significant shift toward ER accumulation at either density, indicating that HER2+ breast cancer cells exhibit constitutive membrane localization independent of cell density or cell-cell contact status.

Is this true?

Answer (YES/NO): NO